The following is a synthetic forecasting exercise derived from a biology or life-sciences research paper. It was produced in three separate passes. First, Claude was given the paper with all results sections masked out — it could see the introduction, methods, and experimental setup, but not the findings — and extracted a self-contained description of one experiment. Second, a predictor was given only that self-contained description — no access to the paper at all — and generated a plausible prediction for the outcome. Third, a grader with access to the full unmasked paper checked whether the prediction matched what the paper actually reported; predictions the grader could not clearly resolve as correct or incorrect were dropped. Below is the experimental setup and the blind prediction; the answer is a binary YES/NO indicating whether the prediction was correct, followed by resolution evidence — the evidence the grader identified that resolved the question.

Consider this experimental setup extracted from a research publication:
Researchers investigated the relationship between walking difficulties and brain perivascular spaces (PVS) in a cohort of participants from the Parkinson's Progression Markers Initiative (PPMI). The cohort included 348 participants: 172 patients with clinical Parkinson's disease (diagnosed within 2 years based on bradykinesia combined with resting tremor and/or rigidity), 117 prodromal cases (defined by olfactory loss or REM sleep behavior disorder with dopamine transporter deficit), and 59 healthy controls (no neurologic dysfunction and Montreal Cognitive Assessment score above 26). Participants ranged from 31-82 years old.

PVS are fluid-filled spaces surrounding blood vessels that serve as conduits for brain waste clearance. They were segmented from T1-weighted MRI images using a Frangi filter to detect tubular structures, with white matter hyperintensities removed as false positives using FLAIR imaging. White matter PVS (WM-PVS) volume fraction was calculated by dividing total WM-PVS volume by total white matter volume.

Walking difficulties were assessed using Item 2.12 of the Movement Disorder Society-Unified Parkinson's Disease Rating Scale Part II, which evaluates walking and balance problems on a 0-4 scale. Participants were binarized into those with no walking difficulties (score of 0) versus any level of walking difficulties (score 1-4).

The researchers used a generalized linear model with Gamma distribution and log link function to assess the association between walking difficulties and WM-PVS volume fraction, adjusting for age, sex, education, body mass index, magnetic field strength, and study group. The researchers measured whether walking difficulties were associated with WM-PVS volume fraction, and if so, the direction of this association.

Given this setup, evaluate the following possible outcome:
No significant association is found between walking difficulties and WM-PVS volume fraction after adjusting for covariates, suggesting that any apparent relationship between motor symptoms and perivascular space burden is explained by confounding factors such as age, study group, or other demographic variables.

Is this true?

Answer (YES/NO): YES